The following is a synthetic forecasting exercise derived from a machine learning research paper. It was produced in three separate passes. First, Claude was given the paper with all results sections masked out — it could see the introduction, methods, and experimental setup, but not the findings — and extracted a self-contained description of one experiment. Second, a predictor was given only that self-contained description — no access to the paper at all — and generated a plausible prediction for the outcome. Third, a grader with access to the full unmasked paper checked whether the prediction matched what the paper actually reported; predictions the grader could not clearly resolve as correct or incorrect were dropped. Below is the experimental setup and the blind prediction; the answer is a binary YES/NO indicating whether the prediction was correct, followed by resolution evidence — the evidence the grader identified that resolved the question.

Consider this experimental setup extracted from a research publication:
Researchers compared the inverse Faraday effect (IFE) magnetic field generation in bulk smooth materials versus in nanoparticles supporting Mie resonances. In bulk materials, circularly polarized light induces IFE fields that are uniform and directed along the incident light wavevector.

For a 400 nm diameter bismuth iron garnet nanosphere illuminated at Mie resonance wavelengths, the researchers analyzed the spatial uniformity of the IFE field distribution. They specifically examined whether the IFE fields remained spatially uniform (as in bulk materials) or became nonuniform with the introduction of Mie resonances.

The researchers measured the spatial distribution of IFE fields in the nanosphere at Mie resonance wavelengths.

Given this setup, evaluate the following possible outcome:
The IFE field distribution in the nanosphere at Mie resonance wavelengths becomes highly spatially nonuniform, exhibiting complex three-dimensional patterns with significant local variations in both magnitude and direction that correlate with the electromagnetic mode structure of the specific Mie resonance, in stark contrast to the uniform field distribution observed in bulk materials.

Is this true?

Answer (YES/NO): YES